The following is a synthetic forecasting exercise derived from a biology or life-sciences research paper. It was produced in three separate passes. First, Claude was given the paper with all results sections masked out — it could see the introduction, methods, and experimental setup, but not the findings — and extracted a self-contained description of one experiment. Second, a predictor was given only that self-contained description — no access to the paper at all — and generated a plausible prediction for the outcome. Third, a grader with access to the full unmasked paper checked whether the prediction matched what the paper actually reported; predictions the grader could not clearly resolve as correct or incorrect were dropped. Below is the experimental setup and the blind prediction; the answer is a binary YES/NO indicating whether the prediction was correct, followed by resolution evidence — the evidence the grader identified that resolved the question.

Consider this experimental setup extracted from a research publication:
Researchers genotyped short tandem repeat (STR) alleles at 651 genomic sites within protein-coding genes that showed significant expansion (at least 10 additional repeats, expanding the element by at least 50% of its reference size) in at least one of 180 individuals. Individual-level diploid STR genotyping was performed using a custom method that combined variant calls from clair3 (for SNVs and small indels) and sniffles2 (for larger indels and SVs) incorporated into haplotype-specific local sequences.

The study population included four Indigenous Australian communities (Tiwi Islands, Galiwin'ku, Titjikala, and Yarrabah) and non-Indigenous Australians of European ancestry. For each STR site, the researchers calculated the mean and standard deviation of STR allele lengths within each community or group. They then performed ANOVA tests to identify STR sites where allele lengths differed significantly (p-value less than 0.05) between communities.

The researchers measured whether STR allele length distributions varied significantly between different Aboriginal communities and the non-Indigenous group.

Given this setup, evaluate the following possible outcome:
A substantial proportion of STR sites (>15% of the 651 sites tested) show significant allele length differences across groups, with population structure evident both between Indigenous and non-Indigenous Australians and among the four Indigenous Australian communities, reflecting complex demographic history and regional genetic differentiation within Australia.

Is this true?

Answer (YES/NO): YES